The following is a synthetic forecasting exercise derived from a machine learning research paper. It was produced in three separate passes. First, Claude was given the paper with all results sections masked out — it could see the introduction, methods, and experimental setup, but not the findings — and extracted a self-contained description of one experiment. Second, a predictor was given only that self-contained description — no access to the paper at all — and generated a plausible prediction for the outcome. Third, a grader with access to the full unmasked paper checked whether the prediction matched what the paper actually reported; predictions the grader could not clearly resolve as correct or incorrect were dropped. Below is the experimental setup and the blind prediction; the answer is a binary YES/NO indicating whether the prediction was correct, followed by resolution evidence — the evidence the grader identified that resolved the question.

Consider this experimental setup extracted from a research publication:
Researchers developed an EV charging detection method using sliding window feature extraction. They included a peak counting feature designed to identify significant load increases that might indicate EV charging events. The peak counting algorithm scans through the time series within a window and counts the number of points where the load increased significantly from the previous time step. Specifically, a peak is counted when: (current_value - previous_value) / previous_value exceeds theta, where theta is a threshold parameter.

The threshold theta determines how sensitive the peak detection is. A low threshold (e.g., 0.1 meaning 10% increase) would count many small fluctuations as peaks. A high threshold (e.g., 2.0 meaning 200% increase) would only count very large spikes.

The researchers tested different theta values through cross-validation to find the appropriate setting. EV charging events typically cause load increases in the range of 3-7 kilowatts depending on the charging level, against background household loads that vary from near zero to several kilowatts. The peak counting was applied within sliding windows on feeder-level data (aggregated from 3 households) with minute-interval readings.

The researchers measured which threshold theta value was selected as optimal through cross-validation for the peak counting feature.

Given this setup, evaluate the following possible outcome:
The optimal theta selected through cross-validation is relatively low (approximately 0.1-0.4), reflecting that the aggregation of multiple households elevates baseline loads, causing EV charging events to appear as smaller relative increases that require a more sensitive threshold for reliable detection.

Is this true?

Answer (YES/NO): NO